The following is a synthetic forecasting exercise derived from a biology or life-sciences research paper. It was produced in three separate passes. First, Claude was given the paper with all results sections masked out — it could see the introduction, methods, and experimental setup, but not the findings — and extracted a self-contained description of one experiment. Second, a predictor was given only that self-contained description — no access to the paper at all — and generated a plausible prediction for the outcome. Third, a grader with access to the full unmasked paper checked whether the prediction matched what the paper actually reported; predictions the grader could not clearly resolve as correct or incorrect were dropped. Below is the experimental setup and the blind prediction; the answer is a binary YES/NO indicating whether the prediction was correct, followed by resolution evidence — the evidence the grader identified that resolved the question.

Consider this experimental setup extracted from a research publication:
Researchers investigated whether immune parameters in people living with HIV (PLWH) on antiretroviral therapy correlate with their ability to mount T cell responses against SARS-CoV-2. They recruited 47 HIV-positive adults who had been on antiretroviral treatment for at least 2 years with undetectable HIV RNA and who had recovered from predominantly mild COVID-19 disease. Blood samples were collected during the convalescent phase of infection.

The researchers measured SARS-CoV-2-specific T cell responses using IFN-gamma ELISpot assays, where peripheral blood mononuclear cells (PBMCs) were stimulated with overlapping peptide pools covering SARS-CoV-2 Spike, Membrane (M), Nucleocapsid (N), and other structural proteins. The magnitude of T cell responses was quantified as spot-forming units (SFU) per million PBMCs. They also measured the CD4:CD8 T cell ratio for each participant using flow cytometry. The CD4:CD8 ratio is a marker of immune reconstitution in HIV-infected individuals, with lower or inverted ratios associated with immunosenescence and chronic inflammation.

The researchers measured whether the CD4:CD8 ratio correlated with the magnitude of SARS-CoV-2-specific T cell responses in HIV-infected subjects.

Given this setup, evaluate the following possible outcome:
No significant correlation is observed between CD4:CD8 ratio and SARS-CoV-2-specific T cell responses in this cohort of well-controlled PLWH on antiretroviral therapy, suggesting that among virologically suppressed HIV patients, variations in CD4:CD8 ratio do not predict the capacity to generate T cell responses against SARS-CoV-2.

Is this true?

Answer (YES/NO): NO